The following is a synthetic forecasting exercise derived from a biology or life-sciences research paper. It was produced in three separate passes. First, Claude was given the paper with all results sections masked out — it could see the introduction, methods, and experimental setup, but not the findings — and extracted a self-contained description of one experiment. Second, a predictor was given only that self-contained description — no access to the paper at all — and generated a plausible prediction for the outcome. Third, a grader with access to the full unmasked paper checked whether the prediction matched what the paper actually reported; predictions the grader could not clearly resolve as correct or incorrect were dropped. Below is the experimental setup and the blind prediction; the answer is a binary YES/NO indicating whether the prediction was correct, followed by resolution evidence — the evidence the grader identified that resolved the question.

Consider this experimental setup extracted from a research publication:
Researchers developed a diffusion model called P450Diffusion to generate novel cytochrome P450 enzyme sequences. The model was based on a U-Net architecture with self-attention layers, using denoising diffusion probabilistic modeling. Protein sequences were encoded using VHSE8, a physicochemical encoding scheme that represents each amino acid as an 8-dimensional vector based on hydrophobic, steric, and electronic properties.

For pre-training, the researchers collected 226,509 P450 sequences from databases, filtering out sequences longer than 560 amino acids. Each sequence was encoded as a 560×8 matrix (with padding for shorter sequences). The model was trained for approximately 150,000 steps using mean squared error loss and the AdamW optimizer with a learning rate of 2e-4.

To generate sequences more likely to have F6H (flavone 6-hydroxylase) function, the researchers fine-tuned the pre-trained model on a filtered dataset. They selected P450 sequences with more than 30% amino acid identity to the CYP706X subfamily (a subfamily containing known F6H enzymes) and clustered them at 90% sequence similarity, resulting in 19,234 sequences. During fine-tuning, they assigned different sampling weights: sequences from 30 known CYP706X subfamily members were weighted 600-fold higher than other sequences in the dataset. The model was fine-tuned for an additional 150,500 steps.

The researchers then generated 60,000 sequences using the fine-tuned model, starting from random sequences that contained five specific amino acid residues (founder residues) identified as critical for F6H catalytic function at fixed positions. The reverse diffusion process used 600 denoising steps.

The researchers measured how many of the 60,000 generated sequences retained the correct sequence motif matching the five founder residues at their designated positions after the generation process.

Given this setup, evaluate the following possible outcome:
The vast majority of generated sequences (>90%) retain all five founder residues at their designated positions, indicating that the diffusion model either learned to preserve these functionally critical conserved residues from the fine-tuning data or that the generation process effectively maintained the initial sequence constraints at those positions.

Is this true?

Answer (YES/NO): NO